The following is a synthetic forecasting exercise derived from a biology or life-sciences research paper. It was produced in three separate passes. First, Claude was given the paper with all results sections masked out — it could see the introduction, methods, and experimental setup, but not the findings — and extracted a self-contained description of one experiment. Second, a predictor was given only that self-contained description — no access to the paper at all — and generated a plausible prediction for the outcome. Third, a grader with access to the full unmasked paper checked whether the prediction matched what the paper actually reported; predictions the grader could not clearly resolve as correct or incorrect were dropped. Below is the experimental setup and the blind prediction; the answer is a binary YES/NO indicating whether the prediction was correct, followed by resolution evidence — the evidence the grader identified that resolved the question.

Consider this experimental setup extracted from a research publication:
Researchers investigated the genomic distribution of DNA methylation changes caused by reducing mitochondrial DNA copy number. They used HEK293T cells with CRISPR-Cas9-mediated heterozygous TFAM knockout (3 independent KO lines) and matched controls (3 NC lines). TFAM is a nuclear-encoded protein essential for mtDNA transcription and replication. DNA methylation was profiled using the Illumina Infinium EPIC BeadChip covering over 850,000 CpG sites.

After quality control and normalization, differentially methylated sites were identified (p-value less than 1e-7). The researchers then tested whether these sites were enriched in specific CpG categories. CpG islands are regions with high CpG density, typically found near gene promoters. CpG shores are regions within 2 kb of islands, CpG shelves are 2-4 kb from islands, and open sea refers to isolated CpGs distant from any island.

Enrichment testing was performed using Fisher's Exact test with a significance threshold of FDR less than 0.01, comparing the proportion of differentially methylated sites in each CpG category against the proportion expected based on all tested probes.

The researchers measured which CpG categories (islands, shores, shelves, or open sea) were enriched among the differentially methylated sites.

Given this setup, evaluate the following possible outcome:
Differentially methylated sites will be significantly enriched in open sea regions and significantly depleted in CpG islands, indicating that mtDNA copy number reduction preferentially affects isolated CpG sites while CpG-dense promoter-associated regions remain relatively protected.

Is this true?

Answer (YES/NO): NO